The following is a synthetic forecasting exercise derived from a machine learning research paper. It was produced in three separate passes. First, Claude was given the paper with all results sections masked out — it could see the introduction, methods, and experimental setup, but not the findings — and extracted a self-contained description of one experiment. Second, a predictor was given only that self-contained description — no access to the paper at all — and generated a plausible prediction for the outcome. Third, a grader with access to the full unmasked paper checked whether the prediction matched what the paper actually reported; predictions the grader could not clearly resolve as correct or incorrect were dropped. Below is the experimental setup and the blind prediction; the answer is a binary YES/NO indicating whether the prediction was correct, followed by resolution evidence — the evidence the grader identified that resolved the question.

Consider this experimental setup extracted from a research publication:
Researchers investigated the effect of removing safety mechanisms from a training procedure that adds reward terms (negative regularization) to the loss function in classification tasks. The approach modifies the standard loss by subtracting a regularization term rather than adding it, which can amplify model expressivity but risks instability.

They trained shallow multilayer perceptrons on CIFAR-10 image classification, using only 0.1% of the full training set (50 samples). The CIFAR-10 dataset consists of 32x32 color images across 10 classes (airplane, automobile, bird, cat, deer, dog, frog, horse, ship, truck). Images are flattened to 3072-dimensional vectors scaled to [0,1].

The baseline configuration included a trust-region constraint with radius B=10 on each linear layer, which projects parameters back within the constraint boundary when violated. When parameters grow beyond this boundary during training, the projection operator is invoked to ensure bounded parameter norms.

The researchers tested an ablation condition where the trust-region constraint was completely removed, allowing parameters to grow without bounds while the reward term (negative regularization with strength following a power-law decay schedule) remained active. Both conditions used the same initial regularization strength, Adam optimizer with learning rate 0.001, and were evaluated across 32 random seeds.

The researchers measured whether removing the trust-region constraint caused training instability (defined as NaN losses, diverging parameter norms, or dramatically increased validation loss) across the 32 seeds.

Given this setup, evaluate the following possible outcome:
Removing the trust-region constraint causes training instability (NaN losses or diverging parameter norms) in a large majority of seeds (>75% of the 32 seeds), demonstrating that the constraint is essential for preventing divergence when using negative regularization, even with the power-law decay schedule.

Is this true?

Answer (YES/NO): NO